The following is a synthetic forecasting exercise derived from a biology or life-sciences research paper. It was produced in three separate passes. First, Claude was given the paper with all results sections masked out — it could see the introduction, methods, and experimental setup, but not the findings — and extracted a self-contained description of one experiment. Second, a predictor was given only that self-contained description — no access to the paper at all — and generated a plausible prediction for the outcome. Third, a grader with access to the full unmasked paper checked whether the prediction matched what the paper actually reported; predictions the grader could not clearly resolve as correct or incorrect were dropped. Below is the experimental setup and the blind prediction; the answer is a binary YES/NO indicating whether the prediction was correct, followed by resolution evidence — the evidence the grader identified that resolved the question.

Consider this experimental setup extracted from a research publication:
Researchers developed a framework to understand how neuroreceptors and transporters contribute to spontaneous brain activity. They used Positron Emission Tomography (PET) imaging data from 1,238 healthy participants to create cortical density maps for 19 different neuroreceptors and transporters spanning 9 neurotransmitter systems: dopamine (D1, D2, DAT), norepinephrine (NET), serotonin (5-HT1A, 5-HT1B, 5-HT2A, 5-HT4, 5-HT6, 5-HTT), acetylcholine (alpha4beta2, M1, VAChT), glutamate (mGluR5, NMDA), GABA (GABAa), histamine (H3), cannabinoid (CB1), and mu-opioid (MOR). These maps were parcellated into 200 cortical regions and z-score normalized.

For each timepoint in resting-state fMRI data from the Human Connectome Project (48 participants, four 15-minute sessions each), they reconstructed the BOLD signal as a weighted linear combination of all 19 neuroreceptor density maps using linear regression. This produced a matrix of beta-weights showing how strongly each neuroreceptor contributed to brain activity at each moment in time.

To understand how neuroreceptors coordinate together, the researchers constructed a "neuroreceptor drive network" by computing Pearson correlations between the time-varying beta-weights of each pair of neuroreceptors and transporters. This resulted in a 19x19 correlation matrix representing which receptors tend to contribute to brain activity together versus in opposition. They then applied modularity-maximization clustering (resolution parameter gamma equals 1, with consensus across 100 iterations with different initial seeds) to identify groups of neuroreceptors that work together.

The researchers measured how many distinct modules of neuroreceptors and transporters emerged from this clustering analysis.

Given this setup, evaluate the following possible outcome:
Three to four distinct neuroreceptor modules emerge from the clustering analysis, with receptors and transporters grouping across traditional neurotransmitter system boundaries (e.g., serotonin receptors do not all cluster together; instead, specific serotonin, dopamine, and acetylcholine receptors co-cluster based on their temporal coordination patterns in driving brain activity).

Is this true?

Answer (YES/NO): NO